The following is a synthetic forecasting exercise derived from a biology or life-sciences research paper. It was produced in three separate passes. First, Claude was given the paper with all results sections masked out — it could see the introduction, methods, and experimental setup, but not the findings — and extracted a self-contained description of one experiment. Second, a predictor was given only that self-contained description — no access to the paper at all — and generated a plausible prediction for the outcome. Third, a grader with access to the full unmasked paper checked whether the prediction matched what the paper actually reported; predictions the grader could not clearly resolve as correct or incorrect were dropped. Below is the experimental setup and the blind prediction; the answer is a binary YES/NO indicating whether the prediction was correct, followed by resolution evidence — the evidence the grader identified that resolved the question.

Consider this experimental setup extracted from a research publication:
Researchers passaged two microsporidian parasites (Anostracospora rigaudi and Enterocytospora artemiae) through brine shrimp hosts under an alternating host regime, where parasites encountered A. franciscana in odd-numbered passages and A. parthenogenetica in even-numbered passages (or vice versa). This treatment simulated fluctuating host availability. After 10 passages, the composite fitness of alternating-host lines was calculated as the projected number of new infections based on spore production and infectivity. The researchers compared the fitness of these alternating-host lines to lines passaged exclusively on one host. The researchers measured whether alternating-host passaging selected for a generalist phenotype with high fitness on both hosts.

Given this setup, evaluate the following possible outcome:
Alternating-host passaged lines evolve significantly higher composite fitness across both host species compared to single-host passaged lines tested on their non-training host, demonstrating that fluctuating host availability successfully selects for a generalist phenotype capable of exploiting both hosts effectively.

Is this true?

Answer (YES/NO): NO